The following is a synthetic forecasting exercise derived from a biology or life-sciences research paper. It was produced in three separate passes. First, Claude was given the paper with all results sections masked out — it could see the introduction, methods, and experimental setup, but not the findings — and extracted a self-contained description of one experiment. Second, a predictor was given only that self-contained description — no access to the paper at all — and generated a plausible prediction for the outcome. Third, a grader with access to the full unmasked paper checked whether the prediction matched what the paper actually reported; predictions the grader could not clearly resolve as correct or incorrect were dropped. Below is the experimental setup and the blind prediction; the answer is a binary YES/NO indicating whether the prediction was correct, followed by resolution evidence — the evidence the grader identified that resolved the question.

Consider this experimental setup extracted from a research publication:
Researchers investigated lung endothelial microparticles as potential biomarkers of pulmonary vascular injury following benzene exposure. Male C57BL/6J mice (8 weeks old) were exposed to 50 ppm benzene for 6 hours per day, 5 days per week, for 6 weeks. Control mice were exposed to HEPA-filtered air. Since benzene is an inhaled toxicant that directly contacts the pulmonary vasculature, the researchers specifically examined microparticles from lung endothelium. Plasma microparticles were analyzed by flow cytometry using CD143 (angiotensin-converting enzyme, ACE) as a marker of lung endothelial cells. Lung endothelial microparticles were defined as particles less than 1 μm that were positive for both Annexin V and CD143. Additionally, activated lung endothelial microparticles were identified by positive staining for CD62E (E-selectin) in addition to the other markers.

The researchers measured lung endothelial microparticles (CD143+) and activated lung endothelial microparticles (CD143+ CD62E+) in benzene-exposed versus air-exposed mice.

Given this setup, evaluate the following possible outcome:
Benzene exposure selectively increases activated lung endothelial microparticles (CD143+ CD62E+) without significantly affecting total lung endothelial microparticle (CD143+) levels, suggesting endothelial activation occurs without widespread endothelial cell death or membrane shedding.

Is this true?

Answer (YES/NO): NO